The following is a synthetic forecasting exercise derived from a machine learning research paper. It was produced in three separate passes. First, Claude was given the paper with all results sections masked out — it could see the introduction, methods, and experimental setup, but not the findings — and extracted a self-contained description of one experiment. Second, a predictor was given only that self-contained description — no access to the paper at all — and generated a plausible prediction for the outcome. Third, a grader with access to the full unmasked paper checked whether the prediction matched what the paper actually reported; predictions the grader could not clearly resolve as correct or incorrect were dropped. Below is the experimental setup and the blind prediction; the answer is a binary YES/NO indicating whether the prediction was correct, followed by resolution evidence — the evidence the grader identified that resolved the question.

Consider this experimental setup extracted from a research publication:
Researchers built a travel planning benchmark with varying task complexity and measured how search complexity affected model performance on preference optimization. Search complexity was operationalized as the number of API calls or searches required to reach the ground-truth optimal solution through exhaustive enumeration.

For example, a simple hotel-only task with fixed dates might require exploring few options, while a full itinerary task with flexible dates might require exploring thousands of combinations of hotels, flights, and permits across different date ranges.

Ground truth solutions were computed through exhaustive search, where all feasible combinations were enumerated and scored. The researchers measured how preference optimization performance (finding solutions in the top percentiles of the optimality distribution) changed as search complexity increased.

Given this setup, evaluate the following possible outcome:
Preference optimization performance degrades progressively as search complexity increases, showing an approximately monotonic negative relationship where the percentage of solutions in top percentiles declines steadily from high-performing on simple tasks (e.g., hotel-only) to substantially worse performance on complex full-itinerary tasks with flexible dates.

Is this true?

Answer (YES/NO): YES